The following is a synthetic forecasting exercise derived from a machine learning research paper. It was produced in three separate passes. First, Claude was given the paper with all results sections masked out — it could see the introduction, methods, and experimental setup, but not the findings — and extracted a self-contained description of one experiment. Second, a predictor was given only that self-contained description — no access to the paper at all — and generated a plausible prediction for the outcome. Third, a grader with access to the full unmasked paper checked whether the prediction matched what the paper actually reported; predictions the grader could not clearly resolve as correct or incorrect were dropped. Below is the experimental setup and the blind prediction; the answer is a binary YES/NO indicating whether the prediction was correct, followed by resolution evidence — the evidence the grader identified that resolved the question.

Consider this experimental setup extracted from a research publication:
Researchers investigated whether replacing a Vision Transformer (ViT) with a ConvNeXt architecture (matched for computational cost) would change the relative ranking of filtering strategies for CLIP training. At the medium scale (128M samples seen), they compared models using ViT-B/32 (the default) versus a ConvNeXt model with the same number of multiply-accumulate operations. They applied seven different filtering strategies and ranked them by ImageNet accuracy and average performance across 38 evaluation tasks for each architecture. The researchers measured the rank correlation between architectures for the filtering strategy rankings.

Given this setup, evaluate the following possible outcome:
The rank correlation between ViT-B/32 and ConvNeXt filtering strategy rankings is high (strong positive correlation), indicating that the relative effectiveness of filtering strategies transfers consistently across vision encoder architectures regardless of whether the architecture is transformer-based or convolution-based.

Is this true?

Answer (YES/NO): YES